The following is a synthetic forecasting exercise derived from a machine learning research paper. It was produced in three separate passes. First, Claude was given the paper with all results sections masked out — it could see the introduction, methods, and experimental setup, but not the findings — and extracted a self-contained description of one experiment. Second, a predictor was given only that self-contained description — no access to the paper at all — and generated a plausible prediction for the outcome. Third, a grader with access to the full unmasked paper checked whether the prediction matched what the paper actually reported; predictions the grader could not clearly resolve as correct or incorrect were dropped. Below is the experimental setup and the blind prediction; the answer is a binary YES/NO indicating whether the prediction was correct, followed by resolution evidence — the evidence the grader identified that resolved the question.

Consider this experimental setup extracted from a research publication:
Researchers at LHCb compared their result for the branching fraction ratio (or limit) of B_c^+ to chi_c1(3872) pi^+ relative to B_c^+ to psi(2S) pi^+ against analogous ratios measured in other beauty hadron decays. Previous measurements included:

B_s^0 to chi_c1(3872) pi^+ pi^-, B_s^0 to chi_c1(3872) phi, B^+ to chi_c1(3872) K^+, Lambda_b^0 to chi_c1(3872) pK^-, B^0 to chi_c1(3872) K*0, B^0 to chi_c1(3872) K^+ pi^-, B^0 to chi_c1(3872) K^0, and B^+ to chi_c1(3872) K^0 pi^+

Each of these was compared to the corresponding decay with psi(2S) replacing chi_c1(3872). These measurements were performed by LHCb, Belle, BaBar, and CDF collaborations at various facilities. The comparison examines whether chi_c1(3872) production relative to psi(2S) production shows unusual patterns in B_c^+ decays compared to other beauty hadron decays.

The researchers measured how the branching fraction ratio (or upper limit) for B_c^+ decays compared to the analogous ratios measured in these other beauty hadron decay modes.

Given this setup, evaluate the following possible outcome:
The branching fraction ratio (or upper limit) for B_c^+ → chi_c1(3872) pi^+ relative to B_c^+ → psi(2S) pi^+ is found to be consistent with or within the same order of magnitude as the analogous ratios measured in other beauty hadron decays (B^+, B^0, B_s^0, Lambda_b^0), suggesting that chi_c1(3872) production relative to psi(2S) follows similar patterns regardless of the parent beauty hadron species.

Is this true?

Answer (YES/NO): YES